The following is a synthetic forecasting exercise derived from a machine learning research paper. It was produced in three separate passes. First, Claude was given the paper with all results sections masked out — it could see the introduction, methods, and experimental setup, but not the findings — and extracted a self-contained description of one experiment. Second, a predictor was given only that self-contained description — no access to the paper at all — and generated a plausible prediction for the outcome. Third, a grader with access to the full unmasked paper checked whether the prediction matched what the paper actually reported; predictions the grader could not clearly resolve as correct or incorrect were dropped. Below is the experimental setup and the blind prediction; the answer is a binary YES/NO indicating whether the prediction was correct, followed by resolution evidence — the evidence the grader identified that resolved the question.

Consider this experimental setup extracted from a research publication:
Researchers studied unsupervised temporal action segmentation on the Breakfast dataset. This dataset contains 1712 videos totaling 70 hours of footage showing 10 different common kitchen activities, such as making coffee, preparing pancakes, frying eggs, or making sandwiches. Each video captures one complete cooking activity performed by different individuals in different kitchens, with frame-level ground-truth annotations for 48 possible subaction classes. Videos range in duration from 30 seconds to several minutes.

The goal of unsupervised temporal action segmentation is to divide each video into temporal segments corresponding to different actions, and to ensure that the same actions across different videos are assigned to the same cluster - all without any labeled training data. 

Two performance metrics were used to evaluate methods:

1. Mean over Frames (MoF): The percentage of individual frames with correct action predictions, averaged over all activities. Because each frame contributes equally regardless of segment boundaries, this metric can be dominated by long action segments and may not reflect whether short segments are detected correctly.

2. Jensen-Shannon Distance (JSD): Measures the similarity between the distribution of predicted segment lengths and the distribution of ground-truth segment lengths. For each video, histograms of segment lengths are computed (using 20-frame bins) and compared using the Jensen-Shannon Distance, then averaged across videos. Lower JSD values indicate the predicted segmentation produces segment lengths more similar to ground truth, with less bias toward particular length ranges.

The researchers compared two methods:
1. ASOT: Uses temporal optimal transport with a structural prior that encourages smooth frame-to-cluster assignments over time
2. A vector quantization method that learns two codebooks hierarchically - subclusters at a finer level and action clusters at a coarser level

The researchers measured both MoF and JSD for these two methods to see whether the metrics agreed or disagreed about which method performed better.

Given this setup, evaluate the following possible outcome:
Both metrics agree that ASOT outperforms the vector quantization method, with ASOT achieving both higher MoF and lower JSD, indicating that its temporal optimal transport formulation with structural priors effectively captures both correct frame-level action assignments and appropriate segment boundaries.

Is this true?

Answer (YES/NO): NO